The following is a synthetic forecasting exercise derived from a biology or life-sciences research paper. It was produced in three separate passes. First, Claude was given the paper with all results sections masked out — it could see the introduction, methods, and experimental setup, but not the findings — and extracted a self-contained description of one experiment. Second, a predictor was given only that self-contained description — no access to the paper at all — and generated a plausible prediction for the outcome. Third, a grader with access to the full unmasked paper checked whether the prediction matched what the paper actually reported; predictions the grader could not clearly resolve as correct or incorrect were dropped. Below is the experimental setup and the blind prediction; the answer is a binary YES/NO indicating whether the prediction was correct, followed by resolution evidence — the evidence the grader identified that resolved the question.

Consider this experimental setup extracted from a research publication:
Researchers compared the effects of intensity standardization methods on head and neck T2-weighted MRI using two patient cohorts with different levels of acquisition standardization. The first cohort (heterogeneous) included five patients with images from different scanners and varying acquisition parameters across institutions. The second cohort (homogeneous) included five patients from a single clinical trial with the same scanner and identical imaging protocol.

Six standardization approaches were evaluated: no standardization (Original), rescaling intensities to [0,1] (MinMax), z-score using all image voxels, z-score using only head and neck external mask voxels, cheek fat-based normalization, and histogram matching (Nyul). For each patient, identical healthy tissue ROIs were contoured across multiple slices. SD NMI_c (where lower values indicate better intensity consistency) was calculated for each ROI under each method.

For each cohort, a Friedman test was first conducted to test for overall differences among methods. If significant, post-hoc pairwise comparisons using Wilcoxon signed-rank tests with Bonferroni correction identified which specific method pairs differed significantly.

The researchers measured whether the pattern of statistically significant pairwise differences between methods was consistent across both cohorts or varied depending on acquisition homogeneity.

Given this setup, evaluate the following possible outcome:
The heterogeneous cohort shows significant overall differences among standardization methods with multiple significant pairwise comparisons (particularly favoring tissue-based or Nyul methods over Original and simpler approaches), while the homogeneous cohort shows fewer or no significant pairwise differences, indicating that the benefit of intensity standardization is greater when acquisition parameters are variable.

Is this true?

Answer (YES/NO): YES